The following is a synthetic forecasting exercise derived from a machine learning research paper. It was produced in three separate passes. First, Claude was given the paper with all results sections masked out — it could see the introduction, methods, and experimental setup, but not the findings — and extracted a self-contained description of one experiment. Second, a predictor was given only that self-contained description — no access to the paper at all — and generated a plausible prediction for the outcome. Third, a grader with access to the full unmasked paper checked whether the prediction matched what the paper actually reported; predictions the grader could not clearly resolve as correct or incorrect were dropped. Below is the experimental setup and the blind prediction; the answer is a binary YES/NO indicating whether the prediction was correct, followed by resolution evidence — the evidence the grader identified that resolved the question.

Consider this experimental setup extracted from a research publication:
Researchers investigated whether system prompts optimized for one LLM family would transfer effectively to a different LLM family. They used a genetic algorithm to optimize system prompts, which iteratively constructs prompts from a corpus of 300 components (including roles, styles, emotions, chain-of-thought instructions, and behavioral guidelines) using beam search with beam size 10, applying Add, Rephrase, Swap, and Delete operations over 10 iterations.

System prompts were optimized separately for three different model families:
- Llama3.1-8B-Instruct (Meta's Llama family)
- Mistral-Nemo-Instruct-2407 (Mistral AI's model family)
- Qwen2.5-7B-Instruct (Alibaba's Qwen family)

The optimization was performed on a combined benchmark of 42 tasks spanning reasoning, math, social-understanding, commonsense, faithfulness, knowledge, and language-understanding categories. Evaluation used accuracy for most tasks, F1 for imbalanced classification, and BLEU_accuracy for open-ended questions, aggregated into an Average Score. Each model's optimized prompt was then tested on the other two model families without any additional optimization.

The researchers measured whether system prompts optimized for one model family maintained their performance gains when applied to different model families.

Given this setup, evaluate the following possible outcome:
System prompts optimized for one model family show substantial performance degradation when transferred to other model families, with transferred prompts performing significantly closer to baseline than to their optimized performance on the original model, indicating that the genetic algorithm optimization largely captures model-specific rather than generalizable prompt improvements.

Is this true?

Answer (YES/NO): NO